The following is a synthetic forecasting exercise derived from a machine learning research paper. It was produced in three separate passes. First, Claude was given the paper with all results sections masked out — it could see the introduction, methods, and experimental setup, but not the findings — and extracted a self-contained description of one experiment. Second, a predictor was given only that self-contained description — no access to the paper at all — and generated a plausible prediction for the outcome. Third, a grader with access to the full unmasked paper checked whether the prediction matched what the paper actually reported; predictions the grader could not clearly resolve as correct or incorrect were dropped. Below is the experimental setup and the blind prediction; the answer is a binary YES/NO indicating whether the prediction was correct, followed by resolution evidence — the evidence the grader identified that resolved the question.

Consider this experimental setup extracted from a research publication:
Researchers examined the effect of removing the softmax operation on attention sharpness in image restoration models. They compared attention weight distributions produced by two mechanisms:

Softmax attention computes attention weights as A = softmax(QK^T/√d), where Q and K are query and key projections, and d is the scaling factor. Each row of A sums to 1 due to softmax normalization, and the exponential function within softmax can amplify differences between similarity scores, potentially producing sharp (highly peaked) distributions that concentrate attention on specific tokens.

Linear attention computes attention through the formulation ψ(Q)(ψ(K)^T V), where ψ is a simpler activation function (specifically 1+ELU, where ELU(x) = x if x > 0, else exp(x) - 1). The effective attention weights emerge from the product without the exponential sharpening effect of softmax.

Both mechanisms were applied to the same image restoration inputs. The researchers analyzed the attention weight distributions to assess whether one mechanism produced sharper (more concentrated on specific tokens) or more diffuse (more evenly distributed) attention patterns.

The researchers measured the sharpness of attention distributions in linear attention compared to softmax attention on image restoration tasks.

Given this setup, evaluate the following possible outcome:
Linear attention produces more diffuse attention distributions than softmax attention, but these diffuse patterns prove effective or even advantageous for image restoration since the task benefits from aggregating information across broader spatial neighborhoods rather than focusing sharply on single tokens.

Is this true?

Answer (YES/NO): NO